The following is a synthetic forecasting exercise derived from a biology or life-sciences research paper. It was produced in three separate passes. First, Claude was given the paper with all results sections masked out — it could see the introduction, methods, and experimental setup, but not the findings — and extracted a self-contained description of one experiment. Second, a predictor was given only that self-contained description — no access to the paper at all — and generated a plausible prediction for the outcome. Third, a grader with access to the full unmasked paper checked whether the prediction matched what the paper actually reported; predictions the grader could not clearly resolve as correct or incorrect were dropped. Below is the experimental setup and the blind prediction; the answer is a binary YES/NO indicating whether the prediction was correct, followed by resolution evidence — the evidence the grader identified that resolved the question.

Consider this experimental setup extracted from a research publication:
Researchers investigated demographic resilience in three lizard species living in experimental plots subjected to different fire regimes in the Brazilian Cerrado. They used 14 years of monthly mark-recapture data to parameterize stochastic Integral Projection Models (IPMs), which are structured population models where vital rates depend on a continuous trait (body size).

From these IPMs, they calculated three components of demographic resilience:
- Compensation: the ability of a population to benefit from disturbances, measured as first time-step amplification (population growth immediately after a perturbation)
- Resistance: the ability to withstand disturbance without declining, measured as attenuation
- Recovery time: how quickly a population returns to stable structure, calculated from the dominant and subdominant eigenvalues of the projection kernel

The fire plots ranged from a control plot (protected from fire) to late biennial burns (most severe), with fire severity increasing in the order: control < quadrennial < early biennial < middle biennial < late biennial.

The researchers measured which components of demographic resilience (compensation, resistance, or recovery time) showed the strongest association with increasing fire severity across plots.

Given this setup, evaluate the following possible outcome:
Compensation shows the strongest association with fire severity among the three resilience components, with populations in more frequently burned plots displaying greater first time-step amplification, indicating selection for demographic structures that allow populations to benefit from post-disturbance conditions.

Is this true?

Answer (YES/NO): NO